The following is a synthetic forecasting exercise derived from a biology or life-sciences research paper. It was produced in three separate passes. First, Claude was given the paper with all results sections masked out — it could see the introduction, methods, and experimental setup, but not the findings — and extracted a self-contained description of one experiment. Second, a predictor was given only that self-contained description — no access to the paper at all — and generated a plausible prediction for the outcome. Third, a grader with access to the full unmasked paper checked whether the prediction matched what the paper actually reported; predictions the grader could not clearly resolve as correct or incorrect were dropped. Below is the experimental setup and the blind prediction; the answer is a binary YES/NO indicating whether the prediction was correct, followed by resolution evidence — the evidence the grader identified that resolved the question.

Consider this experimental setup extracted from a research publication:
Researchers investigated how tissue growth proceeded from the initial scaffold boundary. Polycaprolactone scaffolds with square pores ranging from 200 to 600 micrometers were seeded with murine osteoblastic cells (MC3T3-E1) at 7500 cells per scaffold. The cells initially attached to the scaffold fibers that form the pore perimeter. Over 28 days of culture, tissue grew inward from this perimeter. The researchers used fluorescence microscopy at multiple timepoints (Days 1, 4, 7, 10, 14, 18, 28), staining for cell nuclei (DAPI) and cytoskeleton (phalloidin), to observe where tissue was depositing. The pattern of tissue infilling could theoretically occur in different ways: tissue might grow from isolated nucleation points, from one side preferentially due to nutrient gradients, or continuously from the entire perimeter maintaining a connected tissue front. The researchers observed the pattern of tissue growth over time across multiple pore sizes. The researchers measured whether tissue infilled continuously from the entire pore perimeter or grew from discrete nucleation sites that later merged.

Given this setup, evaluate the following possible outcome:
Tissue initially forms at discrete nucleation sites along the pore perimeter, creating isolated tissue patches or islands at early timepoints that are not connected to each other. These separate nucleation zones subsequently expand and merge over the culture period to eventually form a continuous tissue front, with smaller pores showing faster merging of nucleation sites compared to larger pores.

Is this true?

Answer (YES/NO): NO